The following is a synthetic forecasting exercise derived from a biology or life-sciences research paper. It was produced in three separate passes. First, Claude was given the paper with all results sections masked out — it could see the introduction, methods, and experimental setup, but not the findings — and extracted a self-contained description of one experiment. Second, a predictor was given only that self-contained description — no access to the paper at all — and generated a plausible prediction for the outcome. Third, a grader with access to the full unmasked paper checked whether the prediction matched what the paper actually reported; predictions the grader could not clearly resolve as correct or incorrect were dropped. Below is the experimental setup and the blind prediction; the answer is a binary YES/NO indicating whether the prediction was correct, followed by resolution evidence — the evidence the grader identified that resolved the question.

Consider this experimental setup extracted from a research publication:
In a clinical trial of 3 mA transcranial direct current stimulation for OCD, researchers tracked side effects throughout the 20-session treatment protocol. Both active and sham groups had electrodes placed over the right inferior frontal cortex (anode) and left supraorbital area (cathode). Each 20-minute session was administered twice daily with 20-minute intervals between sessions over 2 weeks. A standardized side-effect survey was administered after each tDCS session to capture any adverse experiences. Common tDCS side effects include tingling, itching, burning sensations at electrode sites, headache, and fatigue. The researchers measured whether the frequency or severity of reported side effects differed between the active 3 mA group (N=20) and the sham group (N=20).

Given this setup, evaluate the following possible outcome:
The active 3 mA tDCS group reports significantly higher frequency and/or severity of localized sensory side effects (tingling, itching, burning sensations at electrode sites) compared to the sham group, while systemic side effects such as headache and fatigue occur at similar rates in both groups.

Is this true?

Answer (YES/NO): NO